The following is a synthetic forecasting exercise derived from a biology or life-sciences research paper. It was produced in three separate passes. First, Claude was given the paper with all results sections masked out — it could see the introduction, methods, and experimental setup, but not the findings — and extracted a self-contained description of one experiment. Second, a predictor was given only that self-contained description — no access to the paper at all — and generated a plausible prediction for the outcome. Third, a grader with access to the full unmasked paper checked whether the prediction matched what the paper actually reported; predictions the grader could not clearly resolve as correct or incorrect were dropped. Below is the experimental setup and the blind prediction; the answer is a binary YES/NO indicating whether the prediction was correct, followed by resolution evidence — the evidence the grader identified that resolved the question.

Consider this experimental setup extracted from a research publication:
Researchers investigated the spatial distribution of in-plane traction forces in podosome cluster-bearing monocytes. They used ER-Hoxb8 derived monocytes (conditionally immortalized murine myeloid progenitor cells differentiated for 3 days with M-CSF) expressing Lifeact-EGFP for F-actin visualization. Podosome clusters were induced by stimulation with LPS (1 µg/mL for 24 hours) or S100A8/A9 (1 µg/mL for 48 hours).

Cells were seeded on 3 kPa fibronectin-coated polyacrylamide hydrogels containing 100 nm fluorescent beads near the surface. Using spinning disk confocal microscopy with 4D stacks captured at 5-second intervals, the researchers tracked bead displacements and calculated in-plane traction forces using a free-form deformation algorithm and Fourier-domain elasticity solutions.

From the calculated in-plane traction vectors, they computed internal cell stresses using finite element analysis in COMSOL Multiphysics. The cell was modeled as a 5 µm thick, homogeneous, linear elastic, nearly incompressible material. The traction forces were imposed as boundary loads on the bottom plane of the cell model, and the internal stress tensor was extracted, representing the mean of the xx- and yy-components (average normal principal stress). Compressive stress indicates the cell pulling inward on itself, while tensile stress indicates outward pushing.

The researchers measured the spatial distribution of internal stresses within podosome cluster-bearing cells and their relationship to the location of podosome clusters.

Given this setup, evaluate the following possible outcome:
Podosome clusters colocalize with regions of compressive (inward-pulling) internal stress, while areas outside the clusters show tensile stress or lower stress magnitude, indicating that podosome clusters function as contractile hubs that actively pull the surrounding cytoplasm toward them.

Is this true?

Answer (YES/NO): NO